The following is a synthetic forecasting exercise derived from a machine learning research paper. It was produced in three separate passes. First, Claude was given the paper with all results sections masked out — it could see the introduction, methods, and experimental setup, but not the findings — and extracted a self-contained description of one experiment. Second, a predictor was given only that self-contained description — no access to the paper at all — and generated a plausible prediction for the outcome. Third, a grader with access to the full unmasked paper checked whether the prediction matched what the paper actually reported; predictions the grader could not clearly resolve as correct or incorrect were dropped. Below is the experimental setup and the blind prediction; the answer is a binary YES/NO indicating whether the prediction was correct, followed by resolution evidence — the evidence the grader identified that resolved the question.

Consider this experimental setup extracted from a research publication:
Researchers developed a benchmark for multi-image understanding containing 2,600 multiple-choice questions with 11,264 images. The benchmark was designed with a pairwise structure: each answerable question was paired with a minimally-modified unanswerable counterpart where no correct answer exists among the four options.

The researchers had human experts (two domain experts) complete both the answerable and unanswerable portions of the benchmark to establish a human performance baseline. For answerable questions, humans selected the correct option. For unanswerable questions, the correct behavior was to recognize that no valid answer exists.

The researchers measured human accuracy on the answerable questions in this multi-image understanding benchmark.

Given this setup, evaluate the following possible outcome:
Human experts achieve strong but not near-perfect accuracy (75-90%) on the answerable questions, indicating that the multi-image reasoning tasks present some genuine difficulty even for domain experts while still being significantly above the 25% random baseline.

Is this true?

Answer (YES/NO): NO